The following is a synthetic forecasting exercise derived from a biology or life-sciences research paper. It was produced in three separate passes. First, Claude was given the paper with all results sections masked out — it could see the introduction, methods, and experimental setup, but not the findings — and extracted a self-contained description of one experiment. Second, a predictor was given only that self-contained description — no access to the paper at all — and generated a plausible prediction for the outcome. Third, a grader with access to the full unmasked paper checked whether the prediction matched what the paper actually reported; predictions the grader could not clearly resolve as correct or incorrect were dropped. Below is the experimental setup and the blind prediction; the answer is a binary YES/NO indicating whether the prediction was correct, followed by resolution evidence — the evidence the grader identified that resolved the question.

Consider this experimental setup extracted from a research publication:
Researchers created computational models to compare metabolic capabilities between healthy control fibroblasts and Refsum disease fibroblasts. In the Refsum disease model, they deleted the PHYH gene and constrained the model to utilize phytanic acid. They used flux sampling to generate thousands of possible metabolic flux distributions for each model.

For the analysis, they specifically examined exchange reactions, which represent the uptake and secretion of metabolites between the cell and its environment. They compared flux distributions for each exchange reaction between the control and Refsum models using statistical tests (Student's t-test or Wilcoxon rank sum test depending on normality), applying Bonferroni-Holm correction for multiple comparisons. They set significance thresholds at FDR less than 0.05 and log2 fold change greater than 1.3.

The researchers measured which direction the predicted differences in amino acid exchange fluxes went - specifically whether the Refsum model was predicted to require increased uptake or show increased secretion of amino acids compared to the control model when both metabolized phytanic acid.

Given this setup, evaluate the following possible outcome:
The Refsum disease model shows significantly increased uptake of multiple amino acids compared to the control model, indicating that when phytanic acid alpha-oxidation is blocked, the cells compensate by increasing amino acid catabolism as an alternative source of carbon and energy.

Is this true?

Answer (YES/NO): NO